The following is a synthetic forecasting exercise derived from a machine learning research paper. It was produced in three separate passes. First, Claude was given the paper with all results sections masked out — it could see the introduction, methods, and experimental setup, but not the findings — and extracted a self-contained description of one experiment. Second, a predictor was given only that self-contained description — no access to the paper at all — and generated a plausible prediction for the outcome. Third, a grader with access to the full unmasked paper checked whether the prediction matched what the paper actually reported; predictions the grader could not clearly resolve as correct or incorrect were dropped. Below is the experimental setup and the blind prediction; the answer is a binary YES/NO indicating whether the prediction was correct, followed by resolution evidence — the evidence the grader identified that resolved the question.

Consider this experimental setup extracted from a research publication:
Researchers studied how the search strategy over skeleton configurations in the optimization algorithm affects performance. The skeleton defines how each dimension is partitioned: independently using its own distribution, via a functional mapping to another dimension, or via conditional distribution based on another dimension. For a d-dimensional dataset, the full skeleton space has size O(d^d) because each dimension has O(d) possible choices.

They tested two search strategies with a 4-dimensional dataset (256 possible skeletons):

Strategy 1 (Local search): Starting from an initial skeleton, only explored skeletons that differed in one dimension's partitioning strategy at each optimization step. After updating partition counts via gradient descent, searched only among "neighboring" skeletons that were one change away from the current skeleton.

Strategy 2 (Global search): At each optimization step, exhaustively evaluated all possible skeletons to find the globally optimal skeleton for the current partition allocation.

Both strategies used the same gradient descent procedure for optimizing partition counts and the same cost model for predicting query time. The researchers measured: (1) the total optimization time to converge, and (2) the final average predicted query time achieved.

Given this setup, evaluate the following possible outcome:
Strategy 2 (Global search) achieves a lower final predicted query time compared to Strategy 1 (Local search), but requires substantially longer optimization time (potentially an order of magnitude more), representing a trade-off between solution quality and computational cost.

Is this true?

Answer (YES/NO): NO